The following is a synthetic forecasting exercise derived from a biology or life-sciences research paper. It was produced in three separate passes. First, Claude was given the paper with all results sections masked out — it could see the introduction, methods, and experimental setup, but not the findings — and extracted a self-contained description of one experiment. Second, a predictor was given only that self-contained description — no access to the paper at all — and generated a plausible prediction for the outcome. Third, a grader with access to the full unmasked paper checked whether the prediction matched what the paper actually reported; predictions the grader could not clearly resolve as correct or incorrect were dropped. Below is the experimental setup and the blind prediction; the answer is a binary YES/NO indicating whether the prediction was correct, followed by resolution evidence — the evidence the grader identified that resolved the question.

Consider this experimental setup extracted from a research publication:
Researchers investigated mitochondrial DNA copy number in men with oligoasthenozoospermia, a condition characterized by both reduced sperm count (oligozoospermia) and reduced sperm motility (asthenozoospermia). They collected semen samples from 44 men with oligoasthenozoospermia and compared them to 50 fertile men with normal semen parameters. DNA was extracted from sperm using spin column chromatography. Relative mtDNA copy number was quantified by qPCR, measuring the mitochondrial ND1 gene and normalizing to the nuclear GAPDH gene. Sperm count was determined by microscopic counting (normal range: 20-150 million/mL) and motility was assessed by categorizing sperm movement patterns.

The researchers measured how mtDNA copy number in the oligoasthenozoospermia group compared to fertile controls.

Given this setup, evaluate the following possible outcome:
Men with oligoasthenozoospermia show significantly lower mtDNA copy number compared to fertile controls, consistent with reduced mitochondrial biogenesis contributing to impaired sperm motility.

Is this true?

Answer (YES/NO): NO